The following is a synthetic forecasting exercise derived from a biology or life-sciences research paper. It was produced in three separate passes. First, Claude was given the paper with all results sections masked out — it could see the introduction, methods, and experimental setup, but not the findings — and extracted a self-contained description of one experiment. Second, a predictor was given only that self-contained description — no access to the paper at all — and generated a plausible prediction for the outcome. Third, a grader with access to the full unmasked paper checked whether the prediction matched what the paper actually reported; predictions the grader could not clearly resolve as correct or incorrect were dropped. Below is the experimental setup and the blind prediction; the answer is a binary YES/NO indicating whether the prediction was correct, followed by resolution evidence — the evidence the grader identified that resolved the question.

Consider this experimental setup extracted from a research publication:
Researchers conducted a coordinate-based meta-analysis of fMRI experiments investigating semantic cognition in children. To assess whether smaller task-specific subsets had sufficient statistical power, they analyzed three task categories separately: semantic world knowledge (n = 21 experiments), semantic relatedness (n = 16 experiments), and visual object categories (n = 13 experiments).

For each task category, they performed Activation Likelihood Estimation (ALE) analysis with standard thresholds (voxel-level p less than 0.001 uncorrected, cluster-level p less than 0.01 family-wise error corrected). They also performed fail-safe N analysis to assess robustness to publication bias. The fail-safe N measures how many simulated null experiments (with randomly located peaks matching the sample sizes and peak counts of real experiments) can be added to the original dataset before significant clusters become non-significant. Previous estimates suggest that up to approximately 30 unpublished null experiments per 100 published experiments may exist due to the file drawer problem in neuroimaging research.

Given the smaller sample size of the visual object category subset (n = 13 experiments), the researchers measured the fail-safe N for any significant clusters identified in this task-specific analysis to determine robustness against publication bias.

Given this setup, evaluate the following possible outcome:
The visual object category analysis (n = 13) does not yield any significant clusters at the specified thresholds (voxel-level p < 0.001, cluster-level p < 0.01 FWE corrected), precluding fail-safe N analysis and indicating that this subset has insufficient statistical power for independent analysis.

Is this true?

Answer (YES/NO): NO